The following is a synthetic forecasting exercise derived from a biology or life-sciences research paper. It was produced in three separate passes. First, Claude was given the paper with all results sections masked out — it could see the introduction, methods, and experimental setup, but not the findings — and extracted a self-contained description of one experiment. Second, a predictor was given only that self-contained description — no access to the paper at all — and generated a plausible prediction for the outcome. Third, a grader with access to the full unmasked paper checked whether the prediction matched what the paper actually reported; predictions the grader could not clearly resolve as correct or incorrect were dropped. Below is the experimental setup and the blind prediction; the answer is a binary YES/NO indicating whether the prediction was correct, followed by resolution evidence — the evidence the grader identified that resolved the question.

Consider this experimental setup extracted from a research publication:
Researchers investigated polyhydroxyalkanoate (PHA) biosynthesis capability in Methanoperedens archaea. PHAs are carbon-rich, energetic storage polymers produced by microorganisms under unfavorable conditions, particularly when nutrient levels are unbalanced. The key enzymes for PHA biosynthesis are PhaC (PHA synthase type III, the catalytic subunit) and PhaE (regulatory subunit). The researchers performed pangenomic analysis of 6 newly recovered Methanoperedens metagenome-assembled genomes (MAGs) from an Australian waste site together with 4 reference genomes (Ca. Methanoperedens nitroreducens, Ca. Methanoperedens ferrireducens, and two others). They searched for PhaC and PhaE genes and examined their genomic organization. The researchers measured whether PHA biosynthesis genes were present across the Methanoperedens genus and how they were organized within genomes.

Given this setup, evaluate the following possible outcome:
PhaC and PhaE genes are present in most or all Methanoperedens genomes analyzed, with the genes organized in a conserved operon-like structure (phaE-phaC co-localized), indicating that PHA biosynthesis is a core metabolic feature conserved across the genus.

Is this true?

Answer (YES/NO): NO